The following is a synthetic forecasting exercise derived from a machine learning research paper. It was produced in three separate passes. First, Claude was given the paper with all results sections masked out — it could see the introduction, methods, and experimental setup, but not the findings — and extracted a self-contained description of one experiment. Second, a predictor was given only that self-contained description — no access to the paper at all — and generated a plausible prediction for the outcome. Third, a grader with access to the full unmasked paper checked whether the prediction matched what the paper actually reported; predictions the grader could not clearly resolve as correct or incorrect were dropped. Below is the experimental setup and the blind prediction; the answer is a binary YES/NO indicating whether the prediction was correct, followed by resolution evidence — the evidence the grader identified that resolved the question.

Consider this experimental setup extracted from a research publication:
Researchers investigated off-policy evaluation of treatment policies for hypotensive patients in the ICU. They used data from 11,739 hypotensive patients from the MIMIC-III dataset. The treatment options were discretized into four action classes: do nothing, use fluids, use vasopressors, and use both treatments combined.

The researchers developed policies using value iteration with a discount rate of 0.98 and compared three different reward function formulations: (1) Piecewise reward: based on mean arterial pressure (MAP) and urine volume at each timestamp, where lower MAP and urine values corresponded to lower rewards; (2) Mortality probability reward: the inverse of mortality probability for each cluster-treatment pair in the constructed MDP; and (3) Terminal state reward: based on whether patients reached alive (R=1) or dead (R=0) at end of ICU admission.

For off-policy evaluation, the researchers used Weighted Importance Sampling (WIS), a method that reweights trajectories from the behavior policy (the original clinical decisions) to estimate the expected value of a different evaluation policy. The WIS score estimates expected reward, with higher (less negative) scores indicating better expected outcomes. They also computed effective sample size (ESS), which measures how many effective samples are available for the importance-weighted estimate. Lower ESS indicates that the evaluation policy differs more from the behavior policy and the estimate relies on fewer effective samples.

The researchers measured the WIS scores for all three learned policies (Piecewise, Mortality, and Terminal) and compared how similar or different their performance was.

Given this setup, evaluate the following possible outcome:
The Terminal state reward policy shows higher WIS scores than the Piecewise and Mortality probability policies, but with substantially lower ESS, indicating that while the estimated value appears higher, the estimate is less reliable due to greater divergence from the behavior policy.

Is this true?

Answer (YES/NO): NO